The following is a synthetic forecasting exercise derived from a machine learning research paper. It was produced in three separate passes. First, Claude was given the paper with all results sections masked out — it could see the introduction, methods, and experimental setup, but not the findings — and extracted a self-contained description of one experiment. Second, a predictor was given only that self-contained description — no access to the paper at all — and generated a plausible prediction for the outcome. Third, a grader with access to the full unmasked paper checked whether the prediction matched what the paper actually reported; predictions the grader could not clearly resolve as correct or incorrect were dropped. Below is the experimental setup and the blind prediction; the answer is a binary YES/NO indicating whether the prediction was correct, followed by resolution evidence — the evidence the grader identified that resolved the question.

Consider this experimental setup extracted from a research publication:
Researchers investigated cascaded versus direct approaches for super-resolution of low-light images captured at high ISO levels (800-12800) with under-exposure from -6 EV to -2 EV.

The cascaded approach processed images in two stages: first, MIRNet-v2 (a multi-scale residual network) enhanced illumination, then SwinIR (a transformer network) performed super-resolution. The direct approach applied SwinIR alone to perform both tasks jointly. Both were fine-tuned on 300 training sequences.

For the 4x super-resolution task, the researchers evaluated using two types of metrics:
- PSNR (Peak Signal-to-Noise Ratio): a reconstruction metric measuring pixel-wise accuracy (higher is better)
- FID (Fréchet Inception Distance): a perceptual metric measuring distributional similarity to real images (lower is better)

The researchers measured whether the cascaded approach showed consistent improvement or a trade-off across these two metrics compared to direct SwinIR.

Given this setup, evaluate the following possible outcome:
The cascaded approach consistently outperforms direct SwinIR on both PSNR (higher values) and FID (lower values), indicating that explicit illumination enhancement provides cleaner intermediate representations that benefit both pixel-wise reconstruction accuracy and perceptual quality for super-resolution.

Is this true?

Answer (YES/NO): NO